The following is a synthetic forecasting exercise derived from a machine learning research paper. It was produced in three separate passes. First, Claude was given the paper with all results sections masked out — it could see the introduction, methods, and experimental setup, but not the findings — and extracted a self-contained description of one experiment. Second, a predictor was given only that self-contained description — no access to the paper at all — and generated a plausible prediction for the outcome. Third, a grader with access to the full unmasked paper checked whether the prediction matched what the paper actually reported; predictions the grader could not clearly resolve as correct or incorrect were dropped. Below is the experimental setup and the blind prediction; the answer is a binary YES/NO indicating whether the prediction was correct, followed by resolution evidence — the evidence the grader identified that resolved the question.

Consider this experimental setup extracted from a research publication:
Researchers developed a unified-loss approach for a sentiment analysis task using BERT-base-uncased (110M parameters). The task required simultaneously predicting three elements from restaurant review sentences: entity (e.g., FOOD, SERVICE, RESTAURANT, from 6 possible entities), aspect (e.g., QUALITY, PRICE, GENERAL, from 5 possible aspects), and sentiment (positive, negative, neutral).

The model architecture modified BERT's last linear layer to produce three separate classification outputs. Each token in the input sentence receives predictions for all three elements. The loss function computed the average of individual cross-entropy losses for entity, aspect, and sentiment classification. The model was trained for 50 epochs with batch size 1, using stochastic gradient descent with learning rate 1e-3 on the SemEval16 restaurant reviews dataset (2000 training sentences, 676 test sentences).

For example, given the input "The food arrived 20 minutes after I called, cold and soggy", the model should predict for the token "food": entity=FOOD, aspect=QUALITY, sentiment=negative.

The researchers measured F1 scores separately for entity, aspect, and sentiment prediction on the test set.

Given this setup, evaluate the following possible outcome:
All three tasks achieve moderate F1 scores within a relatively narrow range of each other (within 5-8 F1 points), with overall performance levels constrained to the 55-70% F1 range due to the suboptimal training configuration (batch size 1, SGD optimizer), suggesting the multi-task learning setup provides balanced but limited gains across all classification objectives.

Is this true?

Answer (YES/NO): NO